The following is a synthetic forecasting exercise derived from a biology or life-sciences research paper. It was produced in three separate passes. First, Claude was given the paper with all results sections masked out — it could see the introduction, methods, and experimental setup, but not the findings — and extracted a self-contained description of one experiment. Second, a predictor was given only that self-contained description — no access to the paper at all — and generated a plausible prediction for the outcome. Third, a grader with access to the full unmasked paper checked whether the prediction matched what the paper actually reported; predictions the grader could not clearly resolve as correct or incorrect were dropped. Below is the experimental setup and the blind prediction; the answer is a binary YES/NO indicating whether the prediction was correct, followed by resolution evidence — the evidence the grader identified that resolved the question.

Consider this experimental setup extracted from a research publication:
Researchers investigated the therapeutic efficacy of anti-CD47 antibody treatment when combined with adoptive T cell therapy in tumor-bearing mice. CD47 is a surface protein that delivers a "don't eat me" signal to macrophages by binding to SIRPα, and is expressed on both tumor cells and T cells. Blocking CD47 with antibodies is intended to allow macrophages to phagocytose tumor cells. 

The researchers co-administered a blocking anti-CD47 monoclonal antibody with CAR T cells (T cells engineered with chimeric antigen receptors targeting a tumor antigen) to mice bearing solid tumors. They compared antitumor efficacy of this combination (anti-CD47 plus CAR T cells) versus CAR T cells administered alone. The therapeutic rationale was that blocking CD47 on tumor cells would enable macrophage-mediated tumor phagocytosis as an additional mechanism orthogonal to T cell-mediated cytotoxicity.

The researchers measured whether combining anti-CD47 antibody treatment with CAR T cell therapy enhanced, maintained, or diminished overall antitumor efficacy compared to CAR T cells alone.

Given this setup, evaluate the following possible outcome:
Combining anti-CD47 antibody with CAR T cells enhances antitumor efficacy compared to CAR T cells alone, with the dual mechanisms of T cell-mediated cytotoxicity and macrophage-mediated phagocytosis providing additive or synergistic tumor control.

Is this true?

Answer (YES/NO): NO